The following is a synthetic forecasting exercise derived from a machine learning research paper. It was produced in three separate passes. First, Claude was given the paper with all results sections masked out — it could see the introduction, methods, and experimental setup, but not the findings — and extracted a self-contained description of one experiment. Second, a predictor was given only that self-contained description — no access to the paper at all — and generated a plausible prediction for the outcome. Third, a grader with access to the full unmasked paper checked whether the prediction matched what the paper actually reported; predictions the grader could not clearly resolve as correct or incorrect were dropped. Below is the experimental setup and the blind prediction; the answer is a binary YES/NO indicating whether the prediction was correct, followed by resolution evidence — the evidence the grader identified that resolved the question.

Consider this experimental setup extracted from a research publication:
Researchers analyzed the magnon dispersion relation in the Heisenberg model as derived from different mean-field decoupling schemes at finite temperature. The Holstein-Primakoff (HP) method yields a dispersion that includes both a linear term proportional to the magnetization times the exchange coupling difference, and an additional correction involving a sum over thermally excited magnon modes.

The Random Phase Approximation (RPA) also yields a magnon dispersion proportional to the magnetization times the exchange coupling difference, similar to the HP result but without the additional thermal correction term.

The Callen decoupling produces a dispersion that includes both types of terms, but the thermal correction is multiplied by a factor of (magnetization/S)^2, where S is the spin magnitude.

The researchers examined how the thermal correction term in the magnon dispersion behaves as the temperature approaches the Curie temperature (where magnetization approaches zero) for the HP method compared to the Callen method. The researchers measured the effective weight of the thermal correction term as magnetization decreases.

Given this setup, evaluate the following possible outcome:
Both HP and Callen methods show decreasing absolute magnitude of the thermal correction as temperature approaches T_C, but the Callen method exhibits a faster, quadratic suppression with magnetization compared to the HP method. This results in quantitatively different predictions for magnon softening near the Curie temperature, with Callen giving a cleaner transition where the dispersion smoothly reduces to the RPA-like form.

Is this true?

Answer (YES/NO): NO